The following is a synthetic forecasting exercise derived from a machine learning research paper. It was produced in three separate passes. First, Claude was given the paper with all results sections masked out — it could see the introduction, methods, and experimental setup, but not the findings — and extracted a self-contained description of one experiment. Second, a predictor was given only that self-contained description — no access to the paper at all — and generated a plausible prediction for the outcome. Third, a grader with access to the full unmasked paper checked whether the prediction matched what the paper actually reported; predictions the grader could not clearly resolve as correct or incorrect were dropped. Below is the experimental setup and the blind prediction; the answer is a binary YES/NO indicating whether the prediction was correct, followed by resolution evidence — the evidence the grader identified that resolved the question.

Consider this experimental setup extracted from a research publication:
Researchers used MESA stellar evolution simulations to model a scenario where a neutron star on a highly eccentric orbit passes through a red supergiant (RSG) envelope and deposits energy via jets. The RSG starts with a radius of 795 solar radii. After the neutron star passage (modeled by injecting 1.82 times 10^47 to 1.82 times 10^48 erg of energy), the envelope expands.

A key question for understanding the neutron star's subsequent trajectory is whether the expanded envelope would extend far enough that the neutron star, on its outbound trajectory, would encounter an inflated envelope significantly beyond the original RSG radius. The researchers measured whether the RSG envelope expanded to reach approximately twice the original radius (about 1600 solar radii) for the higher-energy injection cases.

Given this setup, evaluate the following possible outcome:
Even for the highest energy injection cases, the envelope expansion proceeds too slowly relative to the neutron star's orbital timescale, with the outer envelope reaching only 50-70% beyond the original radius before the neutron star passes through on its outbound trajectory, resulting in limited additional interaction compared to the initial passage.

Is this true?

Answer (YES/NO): NO